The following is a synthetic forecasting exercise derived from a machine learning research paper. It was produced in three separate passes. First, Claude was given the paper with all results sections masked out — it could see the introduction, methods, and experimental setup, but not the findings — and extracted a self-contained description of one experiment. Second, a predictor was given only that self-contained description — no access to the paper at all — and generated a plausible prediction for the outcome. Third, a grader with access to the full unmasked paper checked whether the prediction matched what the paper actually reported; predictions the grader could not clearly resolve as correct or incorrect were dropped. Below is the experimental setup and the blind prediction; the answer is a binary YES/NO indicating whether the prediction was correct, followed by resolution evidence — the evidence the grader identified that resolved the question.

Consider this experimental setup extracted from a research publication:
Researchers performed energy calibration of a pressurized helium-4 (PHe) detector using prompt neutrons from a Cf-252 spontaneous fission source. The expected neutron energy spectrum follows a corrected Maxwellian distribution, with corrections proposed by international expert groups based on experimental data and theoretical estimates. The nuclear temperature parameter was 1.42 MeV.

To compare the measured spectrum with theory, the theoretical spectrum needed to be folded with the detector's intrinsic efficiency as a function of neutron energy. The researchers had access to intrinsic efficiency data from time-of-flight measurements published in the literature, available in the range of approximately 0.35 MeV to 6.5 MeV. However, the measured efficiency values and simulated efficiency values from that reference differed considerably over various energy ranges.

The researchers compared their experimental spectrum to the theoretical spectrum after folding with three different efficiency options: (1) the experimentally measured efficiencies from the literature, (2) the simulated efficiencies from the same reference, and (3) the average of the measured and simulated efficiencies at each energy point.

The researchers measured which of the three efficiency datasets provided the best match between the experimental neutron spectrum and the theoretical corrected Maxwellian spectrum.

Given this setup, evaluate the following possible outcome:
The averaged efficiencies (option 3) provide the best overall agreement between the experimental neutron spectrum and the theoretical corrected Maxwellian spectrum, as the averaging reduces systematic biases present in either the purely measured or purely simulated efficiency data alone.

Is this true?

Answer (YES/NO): NO